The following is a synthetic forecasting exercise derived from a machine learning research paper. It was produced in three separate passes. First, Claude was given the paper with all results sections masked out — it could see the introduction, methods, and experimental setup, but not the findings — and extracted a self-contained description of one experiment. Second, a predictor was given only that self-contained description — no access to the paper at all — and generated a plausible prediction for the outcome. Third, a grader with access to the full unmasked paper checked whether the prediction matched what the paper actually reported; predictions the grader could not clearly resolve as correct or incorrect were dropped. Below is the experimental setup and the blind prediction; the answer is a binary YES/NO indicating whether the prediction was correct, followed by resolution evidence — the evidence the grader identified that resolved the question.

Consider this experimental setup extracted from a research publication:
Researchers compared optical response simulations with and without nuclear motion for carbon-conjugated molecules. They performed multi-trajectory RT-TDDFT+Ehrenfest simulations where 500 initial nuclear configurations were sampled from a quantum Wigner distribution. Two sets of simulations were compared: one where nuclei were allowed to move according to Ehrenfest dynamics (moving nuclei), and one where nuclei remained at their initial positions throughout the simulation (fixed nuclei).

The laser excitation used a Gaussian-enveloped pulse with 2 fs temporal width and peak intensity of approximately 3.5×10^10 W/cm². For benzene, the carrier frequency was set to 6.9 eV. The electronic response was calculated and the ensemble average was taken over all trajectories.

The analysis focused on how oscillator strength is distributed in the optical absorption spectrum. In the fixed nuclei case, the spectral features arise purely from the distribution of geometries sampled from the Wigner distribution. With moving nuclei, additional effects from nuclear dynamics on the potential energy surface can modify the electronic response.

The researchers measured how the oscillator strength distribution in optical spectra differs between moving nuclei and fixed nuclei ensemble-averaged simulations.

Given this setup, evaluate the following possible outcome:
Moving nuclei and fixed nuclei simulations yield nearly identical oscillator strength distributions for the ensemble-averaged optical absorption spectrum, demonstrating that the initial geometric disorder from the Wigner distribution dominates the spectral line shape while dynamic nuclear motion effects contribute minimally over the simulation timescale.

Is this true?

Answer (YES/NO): NO